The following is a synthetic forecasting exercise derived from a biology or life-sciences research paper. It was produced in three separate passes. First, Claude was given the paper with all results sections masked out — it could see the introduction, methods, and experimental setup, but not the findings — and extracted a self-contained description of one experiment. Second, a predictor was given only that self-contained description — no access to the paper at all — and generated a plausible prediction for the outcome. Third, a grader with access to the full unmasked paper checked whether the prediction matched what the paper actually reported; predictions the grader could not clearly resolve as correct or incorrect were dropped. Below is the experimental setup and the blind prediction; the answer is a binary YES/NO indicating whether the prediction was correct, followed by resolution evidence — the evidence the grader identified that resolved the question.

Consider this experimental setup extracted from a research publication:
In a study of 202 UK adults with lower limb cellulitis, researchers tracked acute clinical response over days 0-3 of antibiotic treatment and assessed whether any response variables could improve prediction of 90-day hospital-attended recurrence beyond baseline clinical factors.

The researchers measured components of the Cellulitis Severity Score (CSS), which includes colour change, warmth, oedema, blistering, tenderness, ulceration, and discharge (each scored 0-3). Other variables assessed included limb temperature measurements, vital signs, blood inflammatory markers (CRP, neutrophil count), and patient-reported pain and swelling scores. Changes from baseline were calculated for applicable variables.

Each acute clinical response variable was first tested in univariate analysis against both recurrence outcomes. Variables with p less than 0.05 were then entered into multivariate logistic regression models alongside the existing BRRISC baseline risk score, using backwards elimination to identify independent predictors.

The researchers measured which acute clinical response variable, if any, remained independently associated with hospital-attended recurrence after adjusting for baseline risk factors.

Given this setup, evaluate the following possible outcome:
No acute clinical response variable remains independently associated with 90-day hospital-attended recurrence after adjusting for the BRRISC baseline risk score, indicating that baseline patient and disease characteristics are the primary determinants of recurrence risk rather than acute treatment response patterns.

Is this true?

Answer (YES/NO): NO